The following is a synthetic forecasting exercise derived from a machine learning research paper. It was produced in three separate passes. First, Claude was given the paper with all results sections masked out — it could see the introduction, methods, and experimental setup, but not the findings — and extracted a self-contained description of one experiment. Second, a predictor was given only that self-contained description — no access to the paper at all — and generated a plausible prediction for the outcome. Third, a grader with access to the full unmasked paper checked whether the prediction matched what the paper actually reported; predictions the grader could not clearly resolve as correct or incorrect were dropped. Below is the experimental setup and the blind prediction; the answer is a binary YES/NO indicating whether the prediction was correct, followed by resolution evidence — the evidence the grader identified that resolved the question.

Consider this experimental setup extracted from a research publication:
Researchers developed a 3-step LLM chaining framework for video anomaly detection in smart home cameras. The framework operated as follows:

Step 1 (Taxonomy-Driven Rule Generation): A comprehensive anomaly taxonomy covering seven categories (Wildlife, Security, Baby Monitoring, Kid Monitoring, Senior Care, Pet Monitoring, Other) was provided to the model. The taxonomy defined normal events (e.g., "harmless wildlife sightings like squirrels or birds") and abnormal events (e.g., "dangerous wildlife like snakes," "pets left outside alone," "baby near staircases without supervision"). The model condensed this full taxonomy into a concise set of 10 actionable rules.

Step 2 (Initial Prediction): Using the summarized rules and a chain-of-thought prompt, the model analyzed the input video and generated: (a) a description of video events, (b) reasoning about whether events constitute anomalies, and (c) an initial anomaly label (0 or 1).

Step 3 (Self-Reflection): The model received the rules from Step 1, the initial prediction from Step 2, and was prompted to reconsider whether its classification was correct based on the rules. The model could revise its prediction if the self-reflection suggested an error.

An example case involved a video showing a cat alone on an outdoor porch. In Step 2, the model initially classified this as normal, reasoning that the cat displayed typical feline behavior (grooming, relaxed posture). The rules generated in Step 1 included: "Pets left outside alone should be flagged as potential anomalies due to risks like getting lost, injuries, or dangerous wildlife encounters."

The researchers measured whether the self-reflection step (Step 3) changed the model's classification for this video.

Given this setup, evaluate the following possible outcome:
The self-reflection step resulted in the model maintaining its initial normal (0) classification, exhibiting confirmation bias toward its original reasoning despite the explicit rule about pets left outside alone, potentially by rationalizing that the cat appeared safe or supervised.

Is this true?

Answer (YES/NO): NO